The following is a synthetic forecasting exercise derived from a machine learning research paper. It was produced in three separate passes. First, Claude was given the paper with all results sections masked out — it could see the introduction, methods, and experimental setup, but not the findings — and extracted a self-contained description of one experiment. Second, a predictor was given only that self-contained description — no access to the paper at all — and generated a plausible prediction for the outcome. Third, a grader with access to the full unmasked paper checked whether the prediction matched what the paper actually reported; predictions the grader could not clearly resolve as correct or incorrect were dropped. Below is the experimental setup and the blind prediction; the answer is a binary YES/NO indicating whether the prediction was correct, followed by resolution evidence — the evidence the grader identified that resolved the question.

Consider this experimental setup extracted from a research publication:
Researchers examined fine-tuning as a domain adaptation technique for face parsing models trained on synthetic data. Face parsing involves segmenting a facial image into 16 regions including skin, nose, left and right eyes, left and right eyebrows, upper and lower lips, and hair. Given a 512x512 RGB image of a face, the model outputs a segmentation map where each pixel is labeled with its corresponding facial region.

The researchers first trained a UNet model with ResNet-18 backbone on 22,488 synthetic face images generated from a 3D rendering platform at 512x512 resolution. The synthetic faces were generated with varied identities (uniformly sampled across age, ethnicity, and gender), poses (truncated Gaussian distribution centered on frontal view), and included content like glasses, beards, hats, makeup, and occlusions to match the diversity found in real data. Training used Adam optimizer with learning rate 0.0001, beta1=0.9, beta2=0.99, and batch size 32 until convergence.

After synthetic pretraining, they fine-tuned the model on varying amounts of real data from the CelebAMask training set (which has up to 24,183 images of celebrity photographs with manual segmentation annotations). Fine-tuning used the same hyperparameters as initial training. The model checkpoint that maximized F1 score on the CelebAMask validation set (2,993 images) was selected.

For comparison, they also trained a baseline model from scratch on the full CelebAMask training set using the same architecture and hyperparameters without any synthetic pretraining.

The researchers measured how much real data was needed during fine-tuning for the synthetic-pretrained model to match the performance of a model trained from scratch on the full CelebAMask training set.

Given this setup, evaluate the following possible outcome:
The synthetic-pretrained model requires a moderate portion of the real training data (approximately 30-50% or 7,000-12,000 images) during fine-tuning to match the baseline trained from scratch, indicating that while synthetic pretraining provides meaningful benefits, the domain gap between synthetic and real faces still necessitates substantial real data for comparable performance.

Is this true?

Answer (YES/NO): NO